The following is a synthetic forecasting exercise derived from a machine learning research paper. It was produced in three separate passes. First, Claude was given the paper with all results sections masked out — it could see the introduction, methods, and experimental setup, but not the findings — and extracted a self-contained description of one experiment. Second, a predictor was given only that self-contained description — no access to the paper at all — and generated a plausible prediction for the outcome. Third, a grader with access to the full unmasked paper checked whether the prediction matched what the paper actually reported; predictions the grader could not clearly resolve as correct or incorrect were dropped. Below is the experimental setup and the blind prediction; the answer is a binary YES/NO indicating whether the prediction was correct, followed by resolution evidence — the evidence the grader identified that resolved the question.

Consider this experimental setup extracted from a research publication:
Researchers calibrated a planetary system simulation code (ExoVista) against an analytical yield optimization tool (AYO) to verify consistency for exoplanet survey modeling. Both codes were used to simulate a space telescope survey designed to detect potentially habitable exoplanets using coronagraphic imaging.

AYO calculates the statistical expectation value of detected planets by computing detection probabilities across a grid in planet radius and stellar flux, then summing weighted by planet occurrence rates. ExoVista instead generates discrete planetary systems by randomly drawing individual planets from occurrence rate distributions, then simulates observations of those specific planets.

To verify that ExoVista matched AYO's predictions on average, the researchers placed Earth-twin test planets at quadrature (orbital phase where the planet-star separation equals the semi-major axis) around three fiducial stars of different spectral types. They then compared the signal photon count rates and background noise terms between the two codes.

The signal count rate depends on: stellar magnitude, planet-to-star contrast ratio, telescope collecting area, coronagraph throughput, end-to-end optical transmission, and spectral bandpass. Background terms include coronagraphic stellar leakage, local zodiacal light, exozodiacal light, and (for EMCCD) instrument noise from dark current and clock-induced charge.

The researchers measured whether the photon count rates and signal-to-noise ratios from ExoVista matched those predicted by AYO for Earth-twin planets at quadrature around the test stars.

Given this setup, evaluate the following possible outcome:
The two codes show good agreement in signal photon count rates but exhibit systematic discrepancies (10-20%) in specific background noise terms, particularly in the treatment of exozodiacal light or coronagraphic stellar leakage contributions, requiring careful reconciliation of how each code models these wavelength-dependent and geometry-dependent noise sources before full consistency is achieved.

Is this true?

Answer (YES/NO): NO